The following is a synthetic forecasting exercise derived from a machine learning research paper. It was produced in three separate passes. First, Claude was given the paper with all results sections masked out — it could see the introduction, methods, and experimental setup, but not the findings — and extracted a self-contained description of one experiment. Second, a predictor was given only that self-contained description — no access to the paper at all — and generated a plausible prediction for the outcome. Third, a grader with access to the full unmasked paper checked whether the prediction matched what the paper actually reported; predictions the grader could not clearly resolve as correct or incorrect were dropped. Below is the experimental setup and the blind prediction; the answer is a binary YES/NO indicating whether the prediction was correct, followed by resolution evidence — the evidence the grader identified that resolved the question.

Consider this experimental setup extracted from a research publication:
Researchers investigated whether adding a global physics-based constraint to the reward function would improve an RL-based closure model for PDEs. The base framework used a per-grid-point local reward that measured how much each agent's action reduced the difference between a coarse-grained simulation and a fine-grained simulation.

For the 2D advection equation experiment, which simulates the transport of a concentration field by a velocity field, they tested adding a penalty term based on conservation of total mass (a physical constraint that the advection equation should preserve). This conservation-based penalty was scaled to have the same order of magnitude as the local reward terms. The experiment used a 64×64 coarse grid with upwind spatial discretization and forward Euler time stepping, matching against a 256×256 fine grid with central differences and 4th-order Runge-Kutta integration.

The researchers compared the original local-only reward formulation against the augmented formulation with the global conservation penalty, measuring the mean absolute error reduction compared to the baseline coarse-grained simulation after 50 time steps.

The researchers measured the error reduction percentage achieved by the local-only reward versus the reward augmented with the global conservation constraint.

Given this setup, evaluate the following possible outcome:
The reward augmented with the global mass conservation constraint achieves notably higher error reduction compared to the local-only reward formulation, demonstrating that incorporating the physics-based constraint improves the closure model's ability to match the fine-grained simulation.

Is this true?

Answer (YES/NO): NO